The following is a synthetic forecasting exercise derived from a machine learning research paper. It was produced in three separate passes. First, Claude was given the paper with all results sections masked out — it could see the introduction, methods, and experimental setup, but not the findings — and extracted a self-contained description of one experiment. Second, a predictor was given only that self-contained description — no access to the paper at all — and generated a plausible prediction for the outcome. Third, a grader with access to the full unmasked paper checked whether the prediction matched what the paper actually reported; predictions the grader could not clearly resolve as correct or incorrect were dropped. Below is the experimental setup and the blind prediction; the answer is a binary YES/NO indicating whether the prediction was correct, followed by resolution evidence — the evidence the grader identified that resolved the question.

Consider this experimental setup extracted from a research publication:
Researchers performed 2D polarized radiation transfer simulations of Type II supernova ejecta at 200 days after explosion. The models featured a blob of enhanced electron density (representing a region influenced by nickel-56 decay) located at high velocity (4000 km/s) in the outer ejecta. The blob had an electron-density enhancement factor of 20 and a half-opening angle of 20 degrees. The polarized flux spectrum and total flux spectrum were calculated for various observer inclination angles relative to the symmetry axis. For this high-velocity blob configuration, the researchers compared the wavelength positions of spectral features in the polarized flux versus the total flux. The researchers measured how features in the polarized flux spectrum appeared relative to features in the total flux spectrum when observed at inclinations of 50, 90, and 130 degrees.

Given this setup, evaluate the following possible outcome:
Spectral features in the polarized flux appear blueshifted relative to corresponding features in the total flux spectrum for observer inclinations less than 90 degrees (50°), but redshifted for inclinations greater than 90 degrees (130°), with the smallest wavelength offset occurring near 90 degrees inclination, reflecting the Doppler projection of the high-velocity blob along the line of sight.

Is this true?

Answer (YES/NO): NO